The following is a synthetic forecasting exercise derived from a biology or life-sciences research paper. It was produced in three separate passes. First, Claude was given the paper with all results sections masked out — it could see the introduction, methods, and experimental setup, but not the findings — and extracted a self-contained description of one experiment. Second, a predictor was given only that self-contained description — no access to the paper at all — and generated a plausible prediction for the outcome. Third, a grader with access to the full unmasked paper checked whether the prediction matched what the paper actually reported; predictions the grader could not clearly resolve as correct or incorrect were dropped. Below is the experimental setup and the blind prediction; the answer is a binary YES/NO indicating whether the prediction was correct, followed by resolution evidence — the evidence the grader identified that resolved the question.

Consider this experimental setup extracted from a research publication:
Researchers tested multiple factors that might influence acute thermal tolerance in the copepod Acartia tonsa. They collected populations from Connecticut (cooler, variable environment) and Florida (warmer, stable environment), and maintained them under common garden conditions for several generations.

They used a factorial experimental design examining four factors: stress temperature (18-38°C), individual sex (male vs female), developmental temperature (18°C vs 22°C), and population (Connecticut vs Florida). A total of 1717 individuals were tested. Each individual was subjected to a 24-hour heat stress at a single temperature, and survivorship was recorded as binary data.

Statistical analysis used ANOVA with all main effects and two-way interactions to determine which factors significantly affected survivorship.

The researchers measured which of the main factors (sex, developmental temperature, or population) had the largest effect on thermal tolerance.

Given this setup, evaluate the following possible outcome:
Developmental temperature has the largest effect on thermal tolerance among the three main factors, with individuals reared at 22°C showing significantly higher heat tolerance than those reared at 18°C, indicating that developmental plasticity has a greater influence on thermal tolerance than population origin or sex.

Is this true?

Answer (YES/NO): NO